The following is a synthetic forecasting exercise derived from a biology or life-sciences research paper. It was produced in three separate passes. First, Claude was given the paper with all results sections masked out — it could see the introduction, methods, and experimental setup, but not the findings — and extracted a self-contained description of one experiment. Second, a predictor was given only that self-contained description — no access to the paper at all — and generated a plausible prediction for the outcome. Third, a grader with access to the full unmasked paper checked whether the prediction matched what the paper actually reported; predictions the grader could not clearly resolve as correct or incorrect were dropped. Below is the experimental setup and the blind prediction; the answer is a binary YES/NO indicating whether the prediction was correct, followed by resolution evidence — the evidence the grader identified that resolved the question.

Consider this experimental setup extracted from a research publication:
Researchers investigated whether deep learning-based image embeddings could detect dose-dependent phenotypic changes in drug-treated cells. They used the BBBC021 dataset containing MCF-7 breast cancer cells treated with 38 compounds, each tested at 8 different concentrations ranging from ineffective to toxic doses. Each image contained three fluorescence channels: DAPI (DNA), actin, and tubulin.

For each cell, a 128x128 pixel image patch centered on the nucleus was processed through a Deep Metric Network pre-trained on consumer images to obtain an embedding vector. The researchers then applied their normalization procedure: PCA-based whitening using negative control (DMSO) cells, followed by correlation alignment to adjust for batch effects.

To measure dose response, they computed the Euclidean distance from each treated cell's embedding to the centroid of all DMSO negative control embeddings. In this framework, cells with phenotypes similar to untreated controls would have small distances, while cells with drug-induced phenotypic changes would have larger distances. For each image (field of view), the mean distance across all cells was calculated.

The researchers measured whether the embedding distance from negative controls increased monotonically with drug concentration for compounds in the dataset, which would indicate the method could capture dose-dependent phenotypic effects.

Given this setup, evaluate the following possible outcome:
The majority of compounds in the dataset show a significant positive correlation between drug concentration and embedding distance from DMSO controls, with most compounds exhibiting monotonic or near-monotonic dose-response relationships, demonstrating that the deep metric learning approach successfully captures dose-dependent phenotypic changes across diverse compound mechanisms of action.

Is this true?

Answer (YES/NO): YES